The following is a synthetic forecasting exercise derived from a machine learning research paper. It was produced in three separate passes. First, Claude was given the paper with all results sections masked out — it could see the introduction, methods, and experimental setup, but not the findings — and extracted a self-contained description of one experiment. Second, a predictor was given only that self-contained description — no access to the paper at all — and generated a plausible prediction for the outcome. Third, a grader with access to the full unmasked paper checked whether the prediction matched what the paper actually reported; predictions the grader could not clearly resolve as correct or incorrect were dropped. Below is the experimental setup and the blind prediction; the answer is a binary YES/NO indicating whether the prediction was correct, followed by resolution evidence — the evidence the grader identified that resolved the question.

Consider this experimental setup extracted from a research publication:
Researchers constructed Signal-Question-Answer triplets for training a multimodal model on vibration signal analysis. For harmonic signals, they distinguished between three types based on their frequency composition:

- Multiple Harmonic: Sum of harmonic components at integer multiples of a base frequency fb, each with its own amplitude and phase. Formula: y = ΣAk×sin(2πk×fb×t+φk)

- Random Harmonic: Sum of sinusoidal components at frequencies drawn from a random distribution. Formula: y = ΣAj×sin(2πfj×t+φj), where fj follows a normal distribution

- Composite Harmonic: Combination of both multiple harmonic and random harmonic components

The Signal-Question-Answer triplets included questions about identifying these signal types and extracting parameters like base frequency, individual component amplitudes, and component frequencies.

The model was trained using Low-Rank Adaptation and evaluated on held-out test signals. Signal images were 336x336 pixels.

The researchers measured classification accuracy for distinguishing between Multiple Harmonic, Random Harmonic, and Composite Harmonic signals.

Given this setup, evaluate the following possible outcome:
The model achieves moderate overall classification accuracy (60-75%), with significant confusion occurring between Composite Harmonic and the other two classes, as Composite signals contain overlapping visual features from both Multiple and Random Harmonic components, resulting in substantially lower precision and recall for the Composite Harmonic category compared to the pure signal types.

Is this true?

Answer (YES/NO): NO